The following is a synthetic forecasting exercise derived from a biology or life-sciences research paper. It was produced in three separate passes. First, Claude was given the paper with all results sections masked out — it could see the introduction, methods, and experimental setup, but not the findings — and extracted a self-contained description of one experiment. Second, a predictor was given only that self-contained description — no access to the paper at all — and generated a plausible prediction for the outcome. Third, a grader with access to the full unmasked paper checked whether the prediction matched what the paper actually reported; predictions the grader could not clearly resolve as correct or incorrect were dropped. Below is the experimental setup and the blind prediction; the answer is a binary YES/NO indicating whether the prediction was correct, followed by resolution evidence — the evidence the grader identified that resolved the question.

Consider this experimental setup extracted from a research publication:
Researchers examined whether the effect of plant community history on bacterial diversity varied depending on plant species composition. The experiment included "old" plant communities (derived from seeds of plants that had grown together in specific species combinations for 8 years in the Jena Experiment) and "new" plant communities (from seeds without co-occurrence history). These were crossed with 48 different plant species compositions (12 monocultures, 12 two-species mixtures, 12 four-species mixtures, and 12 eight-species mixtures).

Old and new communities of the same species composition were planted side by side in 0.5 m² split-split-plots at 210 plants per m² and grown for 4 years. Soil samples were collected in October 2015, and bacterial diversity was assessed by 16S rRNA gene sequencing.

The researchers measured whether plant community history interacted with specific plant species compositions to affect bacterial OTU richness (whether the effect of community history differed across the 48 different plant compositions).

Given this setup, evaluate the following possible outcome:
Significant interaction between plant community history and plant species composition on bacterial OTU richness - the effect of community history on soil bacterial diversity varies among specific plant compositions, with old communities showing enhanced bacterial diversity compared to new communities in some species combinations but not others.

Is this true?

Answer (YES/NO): YES